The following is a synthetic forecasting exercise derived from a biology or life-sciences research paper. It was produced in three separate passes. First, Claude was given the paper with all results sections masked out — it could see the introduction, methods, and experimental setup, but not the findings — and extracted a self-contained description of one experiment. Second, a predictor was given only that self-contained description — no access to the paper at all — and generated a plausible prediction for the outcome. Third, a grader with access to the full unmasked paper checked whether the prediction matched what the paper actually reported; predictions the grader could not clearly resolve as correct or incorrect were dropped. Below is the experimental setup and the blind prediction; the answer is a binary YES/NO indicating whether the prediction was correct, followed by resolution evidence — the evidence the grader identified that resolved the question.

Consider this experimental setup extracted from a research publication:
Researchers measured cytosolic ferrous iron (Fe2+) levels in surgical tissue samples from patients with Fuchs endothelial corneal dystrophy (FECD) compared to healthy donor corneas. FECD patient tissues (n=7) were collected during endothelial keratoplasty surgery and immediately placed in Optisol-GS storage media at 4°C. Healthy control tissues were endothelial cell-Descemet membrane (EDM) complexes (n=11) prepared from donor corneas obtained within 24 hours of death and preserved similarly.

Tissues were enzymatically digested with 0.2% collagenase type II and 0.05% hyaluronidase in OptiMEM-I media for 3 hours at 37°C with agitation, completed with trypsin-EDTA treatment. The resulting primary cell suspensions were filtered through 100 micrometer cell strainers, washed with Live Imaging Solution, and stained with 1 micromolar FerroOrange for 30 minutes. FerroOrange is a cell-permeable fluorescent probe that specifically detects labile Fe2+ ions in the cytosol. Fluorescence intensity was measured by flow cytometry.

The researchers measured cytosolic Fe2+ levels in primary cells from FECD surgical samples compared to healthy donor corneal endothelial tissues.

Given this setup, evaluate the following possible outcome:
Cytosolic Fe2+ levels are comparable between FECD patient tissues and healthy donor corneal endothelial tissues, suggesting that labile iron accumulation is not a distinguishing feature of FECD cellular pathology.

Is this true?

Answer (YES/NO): NO